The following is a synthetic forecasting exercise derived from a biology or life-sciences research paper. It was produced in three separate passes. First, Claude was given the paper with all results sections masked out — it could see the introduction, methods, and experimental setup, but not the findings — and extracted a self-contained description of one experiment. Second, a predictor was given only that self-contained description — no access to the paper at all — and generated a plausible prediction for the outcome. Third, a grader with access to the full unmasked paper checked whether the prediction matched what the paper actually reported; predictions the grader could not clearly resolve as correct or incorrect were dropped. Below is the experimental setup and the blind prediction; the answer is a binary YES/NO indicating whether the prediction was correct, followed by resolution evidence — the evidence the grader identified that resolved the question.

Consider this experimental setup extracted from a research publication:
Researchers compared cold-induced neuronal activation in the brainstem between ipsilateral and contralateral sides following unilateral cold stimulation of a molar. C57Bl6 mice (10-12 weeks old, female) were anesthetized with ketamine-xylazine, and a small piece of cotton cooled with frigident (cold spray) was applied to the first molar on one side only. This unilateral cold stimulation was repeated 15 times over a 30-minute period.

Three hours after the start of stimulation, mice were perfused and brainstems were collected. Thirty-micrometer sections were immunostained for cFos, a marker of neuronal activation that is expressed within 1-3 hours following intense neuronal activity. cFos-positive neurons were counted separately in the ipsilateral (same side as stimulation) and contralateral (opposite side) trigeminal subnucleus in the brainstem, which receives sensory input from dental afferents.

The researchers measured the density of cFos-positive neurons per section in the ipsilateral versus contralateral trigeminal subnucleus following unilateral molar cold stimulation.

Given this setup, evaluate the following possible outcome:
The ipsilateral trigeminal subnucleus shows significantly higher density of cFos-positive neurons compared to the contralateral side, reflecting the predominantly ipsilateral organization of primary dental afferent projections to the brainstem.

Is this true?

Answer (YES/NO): YES